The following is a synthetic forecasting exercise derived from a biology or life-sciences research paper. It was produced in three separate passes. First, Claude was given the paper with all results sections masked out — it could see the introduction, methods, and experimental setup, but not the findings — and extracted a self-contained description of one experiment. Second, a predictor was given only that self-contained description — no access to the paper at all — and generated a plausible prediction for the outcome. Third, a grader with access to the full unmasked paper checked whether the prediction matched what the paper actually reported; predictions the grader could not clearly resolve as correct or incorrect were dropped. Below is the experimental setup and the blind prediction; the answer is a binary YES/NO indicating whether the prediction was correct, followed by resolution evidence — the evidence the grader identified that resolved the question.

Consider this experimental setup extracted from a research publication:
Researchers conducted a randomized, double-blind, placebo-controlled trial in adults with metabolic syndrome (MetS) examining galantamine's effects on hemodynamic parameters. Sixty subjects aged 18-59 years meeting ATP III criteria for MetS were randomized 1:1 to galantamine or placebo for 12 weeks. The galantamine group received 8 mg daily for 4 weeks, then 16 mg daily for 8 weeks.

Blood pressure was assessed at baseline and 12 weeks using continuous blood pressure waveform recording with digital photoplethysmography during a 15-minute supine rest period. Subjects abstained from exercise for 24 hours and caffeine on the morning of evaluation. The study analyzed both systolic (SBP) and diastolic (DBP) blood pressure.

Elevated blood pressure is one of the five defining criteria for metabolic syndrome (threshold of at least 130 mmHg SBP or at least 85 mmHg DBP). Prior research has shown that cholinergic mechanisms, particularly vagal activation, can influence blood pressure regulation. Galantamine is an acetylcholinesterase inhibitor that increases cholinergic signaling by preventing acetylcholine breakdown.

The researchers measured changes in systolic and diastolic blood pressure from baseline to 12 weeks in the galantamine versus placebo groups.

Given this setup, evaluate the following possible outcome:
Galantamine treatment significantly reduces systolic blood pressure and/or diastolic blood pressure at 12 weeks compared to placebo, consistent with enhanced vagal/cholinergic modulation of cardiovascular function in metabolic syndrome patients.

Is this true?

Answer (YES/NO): NO